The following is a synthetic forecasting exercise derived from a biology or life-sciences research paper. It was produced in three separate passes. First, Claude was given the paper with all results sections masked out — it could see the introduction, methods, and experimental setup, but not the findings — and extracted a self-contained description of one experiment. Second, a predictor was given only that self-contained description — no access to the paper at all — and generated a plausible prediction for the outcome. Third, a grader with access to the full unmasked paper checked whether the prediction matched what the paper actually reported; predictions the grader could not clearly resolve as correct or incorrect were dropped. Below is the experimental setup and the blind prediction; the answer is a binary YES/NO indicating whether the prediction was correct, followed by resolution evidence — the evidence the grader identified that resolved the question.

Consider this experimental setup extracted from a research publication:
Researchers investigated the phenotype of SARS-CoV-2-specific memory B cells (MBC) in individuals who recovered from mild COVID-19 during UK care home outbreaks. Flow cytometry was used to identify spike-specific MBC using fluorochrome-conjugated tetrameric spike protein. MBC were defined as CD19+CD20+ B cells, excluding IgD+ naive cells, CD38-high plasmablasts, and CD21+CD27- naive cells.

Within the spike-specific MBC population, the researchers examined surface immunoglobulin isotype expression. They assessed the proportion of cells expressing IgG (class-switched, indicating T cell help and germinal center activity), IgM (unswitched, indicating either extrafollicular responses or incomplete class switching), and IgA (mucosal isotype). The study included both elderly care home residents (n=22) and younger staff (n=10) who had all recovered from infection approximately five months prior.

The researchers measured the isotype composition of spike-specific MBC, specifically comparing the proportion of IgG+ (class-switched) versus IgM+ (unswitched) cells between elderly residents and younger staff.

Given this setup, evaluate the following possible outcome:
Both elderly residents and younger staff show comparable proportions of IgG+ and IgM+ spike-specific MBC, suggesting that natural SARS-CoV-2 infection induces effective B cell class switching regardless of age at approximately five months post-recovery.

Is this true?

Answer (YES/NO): YES